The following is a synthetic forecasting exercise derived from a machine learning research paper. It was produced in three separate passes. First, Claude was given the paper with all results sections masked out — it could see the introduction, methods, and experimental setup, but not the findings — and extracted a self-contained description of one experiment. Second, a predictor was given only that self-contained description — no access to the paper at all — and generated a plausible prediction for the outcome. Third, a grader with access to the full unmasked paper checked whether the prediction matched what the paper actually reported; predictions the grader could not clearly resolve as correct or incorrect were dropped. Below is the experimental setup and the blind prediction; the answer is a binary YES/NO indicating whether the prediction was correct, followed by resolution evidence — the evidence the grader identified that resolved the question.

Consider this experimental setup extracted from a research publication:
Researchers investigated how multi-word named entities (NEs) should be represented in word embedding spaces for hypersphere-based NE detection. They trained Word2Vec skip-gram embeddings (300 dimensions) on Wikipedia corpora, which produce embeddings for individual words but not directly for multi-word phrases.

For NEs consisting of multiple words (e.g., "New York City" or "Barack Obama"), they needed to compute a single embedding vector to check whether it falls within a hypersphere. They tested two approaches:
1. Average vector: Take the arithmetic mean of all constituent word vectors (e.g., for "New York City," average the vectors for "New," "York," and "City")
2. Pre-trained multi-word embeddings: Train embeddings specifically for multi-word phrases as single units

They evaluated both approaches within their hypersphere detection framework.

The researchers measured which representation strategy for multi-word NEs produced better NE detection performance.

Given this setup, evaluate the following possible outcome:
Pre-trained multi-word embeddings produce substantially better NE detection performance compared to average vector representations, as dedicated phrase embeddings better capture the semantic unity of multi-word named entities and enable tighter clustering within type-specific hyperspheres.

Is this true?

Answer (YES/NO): NO